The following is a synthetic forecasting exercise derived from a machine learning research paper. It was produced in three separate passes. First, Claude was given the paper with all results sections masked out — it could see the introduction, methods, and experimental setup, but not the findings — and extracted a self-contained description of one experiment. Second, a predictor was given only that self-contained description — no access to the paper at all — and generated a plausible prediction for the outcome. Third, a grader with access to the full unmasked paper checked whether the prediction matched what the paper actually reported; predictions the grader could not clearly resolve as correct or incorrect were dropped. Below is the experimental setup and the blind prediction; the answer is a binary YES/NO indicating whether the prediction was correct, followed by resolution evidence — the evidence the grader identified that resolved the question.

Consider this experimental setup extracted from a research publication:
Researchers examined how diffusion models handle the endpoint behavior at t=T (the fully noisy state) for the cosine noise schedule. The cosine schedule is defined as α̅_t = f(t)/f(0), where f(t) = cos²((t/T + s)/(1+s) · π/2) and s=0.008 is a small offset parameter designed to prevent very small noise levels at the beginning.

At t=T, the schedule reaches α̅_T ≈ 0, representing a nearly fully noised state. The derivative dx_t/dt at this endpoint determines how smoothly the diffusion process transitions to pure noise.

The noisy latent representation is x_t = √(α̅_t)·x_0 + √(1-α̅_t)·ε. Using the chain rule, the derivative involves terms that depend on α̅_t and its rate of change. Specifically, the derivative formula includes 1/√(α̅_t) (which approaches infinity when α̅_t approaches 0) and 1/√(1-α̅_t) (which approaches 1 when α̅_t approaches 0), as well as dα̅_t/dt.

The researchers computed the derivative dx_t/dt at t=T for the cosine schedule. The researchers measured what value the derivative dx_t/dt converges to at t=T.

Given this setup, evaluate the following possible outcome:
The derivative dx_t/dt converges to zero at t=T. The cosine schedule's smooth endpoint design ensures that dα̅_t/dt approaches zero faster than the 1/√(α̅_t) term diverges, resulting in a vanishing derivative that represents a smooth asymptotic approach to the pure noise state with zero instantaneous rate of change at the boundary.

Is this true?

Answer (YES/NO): YES